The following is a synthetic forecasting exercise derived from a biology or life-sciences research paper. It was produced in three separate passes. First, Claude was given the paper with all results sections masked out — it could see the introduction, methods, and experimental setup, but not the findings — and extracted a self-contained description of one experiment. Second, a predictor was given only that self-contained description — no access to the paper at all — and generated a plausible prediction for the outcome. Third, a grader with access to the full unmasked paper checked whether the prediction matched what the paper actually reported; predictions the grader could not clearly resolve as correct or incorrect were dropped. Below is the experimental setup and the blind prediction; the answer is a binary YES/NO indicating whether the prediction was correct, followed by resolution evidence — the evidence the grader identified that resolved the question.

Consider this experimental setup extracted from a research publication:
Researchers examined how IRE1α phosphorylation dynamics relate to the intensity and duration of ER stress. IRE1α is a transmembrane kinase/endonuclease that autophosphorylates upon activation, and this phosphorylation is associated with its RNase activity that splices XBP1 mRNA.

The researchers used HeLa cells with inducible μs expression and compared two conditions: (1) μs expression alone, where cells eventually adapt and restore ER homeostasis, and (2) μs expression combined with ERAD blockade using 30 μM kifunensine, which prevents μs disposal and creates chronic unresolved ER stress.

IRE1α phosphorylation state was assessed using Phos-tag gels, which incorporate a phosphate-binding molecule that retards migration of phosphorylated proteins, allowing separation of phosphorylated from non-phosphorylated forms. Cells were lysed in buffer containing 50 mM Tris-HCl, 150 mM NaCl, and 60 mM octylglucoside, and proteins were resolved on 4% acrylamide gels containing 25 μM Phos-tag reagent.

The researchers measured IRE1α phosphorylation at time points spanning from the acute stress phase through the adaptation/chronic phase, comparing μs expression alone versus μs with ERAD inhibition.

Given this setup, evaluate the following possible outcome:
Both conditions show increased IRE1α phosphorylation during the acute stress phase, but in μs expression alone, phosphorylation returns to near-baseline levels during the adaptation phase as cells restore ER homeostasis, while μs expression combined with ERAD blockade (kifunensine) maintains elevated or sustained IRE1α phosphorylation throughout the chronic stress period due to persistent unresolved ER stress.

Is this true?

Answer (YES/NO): YES